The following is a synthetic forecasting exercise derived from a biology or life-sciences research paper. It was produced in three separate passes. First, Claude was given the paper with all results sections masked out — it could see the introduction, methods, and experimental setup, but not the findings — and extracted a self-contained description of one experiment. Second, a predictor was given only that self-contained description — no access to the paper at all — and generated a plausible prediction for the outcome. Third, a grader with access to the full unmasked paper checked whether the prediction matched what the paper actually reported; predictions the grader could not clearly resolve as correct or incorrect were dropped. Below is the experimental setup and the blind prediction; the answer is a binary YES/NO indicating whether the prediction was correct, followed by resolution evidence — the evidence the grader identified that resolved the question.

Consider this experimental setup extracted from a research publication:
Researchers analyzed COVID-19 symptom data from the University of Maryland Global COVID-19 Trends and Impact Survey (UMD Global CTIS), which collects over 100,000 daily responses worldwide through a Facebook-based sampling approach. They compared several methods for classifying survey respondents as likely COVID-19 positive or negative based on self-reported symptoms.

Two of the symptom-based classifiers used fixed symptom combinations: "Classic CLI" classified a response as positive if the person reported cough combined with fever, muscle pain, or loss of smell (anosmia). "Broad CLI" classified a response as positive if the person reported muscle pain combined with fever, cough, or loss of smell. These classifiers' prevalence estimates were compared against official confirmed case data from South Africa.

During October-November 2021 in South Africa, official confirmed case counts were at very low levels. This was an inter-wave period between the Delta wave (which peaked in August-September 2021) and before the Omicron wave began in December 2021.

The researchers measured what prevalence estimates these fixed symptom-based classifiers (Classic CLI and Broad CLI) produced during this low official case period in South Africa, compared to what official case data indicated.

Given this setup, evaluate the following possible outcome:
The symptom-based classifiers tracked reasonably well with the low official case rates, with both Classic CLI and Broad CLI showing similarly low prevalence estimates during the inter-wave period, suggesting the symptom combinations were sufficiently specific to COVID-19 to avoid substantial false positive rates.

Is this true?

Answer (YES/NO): NO